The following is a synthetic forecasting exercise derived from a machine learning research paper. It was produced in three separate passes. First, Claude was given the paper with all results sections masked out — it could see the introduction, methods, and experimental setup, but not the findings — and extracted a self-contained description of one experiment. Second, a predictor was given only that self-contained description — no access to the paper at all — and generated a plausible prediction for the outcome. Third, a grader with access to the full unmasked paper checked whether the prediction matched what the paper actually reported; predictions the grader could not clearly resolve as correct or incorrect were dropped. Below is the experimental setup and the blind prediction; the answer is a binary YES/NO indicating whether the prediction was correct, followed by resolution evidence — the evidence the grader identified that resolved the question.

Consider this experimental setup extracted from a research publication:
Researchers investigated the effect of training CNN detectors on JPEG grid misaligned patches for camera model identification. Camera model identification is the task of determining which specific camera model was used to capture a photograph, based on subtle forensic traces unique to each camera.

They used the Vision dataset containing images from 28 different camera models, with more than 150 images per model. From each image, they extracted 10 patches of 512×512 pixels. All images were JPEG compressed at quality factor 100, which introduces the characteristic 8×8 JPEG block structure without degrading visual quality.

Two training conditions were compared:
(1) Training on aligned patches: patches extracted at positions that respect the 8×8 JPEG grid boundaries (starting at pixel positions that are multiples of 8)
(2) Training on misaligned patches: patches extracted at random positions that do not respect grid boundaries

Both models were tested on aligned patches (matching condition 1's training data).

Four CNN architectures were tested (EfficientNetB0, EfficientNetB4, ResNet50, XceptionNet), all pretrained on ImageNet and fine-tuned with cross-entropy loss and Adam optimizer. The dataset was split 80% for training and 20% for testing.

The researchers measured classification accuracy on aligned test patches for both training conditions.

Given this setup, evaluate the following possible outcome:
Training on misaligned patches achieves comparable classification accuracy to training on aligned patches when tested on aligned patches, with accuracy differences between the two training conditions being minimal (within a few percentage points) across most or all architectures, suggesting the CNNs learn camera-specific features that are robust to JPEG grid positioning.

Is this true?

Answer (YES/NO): YES